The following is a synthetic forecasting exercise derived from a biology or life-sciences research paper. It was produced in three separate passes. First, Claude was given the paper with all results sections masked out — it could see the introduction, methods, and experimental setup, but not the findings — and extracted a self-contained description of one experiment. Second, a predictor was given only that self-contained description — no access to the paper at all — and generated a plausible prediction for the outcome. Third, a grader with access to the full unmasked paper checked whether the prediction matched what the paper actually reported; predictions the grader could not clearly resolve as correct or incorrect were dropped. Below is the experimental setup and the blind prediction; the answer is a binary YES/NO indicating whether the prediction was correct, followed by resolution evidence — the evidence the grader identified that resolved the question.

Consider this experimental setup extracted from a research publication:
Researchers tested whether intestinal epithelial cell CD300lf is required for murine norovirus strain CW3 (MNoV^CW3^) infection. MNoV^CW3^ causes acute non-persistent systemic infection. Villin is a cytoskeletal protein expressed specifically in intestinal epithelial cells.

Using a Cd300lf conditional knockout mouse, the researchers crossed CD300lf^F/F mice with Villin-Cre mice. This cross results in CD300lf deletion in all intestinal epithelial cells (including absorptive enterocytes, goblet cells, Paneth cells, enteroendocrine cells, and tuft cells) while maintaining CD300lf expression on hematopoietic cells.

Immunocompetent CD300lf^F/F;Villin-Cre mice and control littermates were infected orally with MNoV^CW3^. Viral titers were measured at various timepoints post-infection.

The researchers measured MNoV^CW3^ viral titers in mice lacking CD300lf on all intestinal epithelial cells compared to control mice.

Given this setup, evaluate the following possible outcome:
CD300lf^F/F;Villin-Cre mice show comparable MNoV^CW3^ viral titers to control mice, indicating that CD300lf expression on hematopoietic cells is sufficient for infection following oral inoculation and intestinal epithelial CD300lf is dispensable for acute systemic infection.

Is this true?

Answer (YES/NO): YES